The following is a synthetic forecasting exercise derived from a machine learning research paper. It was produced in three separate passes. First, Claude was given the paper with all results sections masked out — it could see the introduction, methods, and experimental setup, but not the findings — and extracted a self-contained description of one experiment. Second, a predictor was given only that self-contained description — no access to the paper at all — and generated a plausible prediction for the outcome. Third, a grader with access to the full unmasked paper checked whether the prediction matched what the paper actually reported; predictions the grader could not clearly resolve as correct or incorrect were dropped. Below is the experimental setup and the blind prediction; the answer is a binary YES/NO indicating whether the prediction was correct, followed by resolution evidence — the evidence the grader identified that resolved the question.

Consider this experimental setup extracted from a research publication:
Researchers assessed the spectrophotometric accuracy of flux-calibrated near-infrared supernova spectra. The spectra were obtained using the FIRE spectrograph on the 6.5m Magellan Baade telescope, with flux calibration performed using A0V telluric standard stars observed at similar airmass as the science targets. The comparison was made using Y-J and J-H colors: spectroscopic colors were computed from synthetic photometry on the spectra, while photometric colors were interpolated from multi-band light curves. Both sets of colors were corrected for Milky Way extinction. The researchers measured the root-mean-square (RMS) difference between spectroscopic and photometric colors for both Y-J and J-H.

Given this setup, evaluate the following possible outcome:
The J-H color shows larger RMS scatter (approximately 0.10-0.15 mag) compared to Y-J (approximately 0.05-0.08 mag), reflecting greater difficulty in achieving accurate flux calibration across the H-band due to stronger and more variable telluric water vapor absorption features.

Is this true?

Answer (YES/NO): NO